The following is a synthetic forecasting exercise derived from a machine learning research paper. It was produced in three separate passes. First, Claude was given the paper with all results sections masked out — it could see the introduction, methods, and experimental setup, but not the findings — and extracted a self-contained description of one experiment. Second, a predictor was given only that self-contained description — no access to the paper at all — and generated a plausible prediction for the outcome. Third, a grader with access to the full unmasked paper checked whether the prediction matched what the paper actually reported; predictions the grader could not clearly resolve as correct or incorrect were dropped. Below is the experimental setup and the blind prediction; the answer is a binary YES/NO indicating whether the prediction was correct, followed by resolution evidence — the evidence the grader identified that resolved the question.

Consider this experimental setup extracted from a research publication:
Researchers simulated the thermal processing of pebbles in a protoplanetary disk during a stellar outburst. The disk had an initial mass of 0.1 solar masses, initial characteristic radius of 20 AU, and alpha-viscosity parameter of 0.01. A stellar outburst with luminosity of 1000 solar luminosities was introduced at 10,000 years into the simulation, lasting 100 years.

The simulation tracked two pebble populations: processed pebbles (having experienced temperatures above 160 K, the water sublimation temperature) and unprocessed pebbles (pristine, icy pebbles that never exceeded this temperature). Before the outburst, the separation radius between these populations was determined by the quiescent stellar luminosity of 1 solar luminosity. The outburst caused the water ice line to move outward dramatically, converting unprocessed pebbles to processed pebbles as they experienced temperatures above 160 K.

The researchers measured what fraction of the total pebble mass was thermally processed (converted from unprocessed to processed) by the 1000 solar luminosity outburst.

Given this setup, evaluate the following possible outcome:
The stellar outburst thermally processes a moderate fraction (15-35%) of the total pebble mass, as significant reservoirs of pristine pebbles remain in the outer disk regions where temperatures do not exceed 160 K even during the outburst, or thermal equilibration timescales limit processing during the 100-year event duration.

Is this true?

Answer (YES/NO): NO